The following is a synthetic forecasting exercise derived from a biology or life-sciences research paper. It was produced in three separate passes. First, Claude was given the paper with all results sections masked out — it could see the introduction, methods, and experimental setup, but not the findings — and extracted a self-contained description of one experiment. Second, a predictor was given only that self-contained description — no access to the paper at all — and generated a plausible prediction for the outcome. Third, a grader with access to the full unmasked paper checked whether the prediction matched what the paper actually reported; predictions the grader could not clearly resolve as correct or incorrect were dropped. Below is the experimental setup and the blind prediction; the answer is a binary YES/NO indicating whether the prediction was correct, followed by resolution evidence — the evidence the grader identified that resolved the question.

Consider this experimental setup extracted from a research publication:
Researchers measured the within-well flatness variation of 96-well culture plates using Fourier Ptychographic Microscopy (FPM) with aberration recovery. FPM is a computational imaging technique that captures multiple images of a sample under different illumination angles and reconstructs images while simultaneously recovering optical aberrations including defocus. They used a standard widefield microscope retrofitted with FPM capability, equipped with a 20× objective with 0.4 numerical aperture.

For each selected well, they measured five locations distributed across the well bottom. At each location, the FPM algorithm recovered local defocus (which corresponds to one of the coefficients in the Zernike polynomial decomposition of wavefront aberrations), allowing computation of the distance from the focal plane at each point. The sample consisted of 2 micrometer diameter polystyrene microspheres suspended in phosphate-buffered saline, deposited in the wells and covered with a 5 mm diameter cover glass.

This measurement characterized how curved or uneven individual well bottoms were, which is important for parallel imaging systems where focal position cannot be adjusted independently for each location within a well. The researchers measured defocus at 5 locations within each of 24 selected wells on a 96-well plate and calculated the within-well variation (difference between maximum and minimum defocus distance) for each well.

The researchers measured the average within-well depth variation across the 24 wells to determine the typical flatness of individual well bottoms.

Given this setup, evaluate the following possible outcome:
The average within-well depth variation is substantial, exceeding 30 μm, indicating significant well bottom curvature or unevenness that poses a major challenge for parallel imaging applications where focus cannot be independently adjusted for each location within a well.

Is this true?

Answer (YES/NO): NO